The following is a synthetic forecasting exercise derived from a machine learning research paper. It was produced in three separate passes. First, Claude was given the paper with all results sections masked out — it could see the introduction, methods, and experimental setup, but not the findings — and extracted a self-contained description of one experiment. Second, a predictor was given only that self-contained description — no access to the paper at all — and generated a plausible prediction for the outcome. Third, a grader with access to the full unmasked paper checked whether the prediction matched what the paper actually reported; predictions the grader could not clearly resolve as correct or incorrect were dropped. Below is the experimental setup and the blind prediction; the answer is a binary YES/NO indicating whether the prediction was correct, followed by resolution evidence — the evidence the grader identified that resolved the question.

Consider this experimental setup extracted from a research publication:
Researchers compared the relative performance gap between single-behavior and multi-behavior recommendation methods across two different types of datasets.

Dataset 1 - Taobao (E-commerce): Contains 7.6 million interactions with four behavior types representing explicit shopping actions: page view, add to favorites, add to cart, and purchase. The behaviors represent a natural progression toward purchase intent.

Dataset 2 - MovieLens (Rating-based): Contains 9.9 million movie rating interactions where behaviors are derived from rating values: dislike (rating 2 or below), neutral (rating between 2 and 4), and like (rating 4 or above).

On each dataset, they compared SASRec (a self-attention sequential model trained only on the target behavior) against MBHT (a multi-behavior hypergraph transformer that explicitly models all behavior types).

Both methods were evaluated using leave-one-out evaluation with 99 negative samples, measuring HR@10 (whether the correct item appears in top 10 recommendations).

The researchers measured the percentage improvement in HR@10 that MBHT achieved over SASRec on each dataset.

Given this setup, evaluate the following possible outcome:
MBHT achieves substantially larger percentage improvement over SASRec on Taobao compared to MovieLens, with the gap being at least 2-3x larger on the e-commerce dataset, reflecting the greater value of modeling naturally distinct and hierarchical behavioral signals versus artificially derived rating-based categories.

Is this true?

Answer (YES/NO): YES